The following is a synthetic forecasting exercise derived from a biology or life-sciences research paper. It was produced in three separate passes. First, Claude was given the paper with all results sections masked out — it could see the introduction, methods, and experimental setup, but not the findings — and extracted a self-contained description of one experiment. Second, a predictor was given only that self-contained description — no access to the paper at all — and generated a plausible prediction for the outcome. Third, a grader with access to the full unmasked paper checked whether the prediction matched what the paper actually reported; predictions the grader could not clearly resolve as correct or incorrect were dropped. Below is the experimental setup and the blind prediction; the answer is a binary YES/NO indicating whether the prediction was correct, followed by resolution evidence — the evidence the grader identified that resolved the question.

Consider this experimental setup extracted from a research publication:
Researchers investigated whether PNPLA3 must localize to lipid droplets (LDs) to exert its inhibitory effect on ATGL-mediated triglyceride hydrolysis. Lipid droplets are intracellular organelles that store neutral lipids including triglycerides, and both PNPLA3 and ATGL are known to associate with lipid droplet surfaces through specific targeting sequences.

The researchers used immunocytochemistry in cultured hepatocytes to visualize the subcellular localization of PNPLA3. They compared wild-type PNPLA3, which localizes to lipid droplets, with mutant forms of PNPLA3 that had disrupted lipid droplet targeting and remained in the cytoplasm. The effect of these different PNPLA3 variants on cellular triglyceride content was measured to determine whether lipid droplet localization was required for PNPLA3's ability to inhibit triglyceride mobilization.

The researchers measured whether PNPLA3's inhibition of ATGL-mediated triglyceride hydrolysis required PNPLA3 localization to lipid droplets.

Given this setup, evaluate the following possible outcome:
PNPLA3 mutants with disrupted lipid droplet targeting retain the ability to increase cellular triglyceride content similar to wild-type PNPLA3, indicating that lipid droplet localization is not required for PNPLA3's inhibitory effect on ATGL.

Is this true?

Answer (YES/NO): NO